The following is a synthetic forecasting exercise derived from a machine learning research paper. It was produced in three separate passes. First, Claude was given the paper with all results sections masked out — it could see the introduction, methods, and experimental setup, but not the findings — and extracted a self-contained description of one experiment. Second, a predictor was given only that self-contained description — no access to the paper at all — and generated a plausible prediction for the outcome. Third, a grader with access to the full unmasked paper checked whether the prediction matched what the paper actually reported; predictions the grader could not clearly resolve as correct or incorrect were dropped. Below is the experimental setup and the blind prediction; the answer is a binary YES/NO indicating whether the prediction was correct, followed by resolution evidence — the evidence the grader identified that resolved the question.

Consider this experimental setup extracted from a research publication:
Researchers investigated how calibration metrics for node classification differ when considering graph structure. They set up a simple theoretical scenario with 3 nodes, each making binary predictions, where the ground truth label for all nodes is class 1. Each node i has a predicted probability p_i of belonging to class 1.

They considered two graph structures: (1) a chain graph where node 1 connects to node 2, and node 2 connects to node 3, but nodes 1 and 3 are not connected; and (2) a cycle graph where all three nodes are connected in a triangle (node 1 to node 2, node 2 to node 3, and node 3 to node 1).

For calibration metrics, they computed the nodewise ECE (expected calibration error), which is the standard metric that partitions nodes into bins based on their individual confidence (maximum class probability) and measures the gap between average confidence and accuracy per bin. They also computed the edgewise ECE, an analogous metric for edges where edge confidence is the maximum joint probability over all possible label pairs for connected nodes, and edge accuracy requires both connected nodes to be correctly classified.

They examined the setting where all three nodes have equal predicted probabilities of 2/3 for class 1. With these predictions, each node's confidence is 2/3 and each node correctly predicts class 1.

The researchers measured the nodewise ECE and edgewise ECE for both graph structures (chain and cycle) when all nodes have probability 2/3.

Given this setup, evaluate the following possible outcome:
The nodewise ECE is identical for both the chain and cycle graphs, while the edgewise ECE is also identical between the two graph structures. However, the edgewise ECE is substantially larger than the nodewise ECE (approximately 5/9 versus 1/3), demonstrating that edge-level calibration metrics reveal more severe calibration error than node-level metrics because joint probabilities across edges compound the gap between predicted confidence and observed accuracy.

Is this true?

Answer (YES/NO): NO